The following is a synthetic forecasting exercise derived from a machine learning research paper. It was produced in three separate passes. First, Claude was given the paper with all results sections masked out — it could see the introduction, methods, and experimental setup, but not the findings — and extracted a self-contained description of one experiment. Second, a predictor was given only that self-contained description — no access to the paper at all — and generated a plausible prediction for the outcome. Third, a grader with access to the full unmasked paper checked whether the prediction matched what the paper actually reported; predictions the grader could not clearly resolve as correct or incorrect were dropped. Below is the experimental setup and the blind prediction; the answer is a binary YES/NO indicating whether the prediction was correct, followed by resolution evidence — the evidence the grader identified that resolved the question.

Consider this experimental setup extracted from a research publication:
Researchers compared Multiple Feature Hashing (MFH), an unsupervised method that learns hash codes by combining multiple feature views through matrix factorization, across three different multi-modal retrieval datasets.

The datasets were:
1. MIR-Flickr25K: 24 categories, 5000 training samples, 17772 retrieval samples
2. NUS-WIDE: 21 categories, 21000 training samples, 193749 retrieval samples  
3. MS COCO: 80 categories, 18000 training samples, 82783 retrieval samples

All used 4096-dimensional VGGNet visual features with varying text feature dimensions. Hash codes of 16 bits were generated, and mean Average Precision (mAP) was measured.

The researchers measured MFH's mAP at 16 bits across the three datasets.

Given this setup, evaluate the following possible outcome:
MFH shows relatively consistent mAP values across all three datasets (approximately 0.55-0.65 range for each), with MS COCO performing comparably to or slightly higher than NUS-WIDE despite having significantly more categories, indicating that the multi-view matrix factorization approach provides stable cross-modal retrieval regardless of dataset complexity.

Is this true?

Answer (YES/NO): NO